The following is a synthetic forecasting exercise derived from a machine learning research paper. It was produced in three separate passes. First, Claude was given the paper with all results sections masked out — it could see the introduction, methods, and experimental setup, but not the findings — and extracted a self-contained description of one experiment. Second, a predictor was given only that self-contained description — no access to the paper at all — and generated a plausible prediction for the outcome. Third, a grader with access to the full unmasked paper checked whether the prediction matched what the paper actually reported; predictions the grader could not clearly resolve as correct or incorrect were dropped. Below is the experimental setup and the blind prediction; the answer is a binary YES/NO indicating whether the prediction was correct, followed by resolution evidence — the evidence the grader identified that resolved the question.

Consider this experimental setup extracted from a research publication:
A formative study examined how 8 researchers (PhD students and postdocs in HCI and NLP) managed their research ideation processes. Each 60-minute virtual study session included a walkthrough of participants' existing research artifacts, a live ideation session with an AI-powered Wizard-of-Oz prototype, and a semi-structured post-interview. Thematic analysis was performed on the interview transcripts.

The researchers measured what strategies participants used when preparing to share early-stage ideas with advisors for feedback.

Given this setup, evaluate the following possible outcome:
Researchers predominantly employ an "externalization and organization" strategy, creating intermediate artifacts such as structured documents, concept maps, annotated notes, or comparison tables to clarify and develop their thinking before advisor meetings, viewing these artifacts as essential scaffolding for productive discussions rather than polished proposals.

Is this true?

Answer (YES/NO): NO